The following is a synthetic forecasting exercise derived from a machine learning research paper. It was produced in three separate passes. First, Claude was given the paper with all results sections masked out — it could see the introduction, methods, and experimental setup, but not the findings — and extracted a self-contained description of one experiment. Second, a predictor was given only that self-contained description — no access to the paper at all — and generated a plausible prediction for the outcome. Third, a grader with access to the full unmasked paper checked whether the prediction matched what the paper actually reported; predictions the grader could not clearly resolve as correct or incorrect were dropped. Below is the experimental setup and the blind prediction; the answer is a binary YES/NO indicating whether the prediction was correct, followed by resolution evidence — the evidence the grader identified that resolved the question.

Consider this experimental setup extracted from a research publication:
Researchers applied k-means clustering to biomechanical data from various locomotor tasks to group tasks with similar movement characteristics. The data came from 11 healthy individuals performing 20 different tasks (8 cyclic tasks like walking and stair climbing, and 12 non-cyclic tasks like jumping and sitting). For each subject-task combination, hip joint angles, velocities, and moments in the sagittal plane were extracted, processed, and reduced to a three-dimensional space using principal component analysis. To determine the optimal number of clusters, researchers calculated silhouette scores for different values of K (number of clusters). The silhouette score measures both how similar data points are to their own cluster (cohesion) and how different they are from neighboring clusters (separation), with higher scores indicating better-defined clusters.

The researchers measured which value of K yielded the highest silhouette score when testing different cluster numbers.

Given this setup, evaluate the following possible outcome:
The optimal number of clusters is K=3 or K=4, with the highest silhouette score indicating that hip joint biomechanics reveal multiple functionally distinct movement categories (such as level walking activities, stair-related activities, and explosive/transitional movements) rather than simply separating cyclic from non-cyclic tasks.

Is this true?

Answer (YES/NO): NO